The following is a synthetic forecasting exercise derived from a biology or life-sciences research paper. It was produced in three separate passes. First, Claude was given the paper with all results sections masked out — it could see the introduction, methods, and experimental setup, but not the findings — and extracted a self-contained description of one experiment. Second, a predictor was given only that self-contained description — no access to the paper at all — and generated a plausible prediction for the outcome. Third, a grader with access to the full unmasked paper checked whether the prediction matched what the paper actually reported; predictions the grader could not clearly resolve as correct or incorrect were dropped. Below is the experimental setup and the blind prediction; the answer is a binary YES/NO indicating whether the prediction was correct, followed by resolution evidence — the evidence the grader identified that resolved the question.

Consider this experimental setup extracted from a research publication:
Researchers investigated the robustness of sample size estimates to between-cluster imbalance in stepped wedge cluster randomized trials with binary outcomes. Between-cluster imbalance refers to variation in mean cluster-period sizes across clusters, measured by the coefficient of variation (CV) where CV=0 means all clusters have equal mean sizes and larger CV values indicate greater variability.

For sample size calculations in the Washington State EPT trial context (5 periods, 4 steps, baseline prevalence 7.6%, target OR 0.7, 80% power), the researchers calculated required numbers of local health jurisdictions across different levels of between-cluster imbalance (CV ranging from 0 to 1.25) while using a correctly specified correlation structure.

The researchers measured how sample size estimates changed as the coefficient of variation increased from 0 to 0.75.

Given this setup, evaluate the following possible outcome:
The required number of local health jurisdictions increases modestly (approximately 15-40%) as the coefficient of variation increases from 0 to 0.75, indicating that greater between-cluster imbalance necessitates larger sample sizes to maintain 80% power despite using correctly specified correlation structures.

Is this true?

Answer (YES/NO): NO